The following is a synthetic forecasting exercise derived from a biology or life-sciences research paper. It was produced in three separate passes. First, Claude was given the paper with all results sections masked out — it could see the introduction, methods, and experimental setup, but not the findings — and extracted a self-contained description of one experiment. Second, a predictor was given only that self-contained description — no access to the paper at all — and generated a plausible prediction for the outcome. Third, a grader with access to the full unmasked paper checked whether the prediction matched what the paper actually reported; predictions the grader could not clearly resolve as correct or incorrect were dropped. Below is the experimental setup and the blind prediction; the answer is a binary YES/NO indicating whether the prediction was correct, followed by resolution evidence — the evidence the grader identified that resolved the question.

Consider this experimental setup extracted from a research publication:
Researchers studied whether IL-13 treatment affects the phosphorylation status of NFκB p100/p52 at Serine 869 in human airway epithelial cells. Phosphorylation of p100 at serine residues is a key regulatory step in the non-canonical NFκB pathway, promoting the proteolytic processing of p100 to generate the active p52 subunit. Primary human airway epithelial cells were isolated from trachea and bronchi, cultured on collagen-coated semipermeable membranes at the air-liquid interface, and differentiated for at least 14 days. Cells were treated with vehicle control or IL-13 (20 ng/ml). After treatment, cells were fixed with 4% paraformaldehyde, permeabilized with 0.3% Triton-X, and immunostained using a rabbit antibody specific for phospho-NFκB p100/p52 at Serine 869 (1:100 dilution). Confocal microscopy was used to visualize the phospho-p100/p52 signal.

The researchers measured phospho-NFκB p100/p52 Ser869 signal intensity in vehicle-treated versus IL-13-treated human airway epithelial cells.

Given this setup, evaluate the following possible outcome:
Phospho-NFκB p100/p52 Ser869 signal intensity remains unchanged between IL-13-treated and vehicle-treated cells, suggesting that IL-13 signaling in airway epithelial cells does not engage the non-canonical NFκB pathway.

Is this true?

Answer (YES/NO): NO